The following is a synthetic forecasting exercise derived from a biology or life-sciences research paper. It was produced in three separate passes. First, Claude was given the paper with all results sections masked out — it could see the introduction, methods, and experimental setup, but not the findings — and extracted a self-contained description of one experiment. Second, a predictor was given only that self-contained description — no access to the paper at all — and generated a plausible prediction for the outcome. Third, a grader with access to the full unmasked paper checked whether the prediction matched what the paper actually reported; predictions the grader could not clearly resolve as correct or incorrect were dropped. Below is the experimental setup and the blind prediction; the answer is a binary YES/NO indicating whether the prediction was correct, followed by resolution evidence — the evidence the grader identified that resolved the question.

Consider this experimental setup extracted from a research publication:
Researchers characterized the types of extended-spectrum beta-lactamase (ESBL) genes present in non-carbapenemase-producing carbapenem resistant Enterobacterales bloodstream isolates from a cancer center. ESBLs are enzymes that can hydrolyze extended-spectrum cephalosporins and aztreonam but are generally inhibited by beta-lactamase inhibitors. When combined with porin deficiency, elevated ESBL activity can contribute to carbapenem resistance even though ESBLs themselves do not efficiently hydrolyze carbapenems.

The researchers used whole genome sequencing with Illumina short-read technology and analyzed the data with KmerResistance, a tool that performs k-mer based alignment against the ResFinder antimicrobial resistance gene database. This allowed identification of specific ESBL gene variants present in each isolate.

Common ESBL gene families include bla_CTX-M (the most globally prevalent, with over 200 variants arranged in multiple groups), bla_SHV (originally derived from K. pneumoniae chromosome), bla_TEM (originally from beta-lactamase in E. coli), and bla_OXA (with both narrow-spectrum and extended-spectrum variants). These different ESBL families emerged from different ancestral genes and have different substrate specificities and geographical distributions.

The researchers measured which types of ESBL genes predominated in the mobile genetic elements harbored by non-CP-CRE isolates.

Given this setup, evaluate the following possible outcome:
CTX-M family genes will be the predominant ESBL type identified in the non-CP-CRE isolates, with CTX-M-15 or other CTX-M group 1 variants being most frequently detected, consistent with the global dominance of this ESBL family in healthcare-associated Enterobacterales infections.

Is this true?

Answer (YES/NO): YES